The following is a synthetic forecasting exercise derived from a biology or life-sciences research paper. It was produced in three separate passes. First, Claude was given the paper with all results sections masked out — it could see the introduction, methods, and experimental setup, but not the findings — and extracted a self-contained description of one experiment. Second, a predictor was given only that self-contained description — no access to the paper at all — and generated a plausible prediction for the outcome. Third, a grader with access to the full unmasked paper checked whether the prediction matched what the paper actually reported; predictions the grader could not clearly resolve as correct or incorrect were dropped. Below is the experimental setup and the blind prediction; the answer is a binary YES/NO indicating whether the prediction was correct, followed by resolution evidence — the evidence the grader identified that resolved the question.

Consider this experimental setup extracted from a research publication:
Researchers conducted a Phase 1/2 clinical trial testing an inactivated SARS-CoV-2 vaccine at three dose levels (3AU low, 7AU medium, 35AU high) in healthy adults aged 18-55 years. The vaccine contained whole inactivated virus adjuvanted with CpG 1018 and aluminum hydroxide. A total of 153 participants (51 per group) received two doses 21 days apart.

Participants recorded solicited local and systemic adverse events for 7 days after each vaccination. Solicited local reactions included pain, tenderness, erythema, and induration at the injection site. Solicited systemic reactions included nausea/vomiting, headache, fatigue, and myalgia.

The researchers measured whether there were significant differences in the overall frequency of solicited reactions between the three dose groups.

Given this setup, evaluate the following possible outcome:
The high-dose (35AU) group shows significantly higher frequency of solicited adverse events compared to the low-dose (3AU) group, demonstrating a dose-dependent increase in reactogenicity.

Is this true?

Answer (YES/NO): NO